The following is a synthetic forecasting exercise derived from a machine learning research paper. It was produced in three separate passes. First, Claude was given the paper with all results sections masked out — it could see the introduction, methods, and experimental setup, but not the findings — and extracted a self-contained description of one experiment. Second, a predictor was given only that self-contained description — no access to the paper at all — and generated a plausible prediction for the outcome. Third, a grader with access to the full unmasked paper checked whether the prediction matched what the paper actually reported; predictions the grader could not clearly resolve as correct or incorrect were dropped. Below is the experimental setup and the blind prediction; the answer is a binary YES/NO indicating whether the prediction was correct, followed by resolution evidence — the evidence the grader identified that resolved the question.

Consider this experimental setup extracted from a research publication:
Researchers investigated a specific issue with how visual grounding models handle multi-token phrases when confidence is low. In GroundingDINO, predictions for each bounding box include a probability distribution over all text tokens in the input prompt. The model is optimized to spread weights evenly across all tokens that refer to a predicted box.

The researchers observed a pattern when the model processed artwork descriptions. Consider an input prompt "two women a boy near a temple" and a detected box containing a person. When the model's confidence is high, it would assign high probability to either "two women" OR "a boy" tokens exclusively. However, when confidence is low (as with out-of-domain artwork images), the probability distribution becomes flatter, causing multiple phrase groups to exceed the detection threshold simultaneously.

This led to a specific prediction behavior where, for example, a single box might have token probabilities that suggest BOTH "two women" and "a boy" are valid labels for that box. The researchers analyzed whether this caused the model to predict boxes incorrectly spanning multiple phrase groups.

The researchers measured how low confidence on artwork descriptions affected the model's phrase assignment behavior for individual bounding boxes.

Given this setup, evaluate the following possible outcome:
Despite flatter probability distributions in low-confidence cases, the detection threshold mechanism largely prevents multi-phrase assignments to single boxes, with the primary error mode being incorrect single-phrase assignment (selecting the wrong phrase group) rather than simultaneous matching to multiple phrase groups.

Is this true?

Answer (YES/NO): NO